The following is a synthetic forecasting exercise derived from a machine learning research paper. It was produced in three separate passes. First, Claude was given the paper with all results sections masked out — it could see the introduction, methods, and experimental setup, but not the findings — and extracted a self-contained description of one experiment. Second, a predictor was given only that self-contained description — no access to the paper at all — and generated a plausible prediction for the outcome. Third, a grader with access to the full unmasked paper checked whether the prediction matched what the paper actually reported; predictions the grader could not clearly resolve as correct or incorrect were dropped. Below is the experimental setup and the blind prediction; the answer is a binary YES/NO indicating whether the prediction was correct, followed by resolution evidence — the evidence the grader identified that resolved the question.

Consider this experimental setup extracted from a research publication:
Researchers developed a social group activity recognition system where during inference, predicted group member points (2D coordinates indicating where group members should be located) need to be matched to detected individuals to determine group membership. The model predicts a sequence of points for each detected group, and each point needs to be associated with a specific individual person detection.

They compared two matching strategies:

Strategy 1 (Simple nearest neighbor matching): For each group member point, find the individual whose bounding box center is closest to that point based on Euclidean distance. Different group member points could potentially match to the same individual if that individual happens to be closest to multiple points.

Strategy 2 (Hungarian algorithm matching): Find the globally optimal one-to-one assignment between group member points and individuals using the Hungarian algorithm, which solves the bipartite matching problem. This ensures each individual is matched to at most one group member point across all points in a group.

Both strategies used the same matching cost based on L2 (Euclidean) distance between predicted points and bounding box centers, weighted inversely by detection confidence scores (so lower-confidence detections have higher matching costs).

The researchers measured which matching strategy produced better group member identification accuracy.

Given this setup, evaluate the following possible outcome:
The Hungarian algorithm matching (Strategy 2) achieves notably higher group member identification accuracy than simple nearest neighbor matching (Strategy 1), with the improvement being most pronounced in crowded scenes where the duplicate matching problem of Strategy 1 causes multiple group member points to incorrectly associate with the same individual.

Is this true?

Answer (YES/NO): NO